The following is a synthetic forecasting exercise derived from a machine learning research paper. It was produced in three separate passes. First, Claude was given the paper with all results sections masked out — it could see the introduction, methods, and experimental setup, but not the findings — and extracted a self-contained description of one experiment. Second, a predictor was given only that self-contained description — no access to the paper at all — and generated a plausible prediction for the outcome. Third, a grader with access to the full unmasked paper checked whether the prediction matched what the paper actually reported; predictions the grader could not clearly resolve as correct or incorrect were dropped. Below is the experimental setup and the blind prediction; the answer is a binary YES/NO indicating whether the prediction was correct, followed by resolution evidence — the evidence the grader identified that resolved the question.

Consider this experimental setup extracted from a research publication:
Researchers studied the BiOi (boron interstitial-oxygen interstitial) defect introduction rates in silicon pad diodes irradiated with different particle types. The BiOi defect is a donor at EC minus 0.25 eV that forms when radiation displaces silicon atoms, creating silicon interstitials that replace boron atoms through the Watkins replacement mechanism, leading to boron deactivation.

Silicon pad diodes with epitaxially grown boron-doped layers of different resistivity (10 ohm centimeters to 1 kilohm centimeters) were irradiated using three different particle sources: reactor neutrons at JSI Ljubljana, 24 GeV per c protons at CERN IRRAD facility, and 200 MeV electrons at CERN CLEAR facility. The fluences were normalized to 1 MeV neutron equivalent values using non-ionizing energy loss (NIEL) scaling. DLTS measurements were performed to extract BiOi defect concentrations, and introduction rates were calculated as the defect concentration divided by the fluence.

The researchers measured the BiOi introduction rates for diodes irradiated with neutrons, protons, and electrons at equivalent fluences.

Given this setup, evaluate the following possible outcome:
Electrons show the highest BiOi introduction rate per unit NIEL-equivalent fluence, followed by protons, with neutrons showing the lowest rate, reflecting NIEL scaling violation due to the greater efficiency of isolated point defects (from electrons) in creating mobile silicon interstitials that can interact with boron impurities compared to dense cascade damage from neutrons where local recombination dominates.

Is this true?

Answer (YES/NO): NO